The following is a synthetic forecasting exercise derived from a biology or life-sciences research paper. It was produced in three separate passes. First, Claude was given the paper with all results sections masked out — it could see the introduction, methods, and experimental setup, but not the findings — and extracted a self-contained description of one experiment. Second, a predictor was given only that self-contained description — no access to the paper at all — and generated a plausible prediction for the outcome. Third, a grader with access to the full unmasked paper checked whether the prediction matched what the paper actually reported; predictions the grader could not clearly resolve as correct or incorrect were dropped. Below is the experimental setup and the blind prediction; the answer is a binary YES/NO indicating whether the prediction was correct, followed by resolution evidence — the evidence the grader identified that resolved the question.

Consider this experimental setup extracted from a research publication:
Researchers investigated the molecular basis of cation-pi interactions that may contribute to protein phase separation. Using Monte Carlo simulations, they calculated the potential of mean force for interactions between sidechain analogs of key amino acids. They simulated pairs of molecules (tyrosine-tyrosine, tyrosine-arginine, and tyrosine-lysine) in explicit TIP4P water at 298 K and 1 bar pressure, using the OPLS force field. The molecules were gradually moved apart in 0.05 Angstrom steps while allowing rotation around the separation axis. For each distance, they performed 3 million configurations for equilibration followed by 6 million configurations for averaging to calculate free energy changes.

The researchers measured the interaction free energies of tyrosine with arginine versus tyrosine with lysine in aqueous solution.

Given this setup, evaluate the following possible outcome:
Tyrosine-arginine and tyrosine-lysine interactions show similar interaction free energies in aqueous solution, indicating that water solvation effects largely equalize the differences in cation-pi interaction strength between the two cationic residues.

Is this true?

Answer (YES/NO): YES